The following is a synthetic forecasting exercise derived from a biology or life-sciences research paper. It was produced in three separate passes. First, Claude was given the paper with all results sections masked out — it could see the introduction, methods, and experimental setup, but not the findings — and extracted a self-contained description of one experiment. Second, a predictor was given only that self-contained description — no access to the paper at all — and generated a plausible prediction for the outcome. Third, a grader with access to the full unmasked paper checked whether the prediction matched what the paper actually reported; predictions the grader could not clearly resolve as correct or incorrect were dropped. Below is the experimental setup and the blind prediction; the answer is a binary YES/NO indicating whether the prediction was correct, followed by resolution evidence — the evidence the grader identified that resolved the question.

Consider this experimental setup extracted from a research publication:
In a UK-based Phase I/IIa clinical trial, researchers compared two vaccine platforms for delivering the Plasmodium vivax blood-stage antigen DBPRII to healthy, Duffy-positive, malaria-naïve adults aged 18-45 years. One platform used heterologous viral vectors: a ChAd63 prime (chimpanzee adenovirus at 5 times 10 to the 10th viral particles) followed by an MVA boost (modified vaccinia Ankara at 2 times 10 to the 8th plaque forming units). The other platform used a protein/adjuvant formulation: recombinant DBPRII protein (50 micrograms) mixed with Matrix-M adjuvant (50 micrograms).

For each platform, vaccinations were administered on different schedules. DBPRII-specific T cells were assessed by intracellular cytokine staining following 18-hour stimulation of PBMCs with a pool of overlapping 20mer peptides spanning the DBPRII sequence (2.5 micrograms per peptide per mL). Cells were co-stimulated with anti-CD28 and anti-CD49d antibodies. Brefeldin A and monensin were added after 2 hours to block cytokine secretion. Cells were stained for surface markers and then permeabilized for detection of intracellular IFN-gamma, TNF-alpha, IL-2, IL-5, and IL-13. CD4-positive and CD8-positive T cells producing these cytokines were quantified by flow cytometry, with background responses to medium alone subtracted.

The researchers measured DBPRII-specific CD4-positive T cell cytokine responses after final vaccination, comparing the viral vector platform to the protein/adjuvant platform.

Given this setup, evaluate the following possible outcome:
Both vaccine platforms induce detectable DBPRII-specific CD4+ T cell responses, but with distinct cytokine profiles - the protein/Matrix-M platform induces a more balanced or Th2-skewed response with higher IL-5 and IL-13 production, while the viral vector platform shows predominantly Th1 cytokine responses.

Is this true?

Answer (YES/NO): YES